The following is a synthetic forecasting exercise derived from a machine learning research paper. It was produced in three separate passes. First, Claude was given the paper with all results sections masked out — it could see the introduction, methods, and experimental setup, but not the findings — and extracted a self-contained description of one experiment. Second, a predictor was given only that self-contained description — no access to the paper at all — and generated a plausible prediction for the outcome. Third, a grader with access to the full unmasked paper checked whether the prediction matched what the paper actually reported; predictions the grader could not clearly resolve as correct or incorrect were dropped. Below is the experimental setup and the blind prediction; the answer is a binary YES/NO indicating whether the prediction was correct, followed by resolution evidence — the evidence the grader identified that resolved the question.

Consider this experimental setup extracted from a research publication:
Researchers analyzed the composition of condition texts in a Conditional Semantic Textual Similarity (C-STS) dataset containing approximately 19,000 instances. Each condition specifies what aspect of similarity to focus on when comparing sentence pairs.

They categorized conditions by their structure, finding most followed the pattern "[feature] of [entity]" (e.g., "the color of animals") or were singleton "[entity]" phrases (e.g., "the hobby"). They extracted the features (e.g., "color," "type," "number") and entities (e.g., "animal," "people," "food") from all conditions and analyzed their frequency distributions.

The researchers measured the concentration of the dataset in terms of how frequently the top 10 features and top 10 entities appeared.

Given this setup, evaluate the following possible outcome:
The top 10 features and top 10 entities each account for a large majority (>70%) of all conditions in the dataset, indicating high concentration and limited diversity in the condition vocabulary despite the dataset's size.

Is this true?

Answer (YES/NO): NO